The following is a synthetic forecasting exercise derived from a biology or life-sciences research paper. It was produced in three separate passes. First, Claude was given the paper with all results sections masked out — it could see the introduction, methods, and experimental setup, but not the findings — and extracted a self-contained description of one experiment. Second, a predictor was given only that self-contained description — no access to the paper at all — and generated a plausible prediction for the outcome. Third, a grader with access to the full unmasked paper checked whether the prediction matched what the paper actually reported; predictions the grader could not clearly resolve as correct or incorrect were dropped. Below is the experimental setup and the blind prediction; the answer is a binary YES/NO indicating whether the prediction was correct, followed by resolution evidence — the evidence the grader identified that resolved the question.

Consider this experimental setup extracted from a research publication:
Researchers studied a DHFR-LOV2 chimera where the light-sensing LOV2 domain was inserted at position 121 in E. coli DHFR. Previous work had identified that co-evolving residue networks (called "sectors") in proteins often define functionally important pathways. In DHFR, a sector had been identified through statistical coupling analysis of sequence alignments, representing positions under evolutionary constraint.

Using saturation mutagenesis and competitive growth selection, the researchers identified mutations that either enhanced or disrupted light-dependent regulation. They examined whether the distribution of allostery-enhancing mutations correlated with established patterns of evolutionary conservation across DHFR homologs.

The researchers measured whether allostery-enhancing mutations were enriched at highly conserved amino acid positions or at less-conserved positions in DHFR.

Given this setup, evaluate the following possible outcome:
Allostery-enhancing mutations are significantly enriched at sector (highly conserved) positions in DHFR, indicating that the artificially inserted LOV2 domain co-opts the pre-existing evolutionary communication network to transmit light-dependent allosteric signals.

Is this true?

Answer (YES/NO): NO